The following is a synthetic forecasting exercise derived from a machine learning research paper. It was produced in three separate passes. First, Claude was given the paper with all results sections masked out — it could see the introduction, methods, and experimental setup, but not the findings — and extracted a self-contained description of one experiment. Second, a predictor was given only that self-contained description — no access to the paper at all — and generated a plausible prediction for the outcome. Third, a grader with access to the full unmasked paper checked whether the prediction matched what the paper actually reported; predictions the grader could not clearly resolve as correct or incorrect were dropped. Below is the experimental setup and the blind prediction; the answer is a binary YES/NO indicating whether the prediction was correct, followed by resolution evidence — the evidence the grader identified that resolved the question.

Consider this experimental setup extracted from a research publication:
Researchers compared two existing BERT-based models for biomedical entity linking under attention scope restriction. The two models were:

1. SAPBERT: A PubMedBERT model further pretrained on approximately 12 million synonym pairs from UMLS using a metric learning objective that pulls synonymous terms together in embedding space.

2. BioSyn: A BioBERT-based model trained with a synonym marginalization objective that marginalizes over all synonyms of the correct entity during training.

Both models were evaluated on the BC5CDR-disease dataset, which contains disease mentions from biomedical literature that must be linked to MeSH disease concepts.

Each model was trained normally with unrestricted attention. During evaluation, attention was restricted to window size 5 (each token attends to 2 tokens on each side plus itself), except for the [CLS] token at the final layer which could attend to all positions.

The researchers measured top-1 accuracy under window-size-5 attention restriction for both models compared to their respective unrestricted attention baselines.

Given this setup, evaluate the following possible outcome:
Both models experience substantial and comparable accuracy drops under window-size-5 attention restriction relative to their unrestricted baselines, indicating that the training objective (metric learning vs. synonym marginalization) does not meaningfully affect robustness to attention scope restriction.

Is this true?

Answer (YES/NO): NO